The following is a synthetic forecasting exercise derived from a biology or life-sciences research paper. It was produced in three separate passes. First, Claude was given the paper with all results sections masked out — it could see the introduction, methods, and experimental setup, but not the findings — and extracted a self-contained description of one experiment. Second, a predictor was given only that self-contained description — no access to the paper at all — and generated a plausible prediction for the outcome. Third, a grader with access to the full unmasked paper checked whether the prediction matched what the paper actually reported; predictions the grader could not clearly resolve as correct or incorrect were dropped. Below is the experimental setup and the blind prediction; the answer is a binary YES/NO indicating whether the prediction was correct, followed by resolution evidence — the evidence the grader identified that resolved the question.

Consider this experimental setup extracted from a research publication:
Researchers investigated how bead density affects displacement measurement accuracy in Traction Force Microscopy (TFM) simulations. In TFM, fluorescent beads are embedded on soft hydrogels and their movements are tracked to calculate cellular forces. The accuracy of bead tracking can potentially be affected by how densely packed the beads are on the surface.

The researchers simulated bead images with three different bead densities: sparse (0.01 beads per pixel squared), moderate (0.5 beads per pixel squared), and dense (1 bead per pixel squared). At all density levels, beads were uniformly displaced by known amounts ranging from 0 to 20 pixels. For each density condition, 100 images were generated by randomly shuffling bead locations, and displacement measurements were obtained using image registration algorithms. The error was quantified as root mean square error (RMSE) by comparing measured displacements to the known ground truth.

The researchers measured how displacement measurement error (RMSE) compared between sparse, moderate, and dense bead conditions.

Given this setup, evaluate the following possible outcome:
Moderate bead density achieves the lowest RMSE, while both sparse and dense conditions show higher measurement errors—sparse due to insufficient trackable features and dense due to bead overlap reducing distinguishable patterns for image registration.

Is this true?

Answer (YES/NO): NO